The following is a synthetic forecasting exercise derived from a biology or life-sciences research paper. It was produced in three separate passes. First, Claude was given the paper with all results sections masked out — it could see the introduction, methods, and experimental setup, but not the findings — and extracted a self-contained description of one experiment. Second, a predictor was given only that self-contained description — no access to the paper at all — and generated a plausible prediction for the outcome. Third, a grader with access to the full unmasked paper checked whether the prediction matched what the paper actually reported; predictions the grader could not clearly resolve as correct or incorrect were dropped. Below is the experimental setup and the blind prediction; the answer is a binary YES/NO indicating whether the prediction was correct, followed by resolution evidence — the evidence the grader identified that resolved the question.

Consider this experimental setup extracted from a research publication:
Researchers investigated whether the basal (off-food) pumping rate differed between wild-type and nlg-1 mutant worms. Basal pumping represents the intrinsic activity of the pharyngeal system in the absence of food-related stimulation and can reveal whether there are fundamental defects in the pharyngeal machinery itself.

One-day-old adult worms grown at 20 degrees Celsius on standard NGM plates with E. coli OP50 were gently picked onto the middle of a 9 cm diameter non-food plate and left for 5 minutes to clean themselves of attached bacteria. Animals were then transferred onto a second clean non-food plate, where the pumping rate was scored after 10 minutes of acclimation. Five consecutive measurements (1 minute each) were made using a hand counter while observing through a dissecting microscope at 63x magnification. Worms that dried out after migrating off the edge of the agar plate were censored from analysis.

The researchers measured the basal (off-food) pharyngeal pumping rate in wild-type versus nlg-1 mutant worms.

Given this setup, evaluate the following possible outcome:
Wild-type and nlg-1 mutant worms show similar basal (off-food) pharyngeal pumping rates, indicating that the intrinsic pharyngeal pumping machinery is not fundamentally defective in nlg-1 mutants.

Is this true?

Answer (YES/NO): YES